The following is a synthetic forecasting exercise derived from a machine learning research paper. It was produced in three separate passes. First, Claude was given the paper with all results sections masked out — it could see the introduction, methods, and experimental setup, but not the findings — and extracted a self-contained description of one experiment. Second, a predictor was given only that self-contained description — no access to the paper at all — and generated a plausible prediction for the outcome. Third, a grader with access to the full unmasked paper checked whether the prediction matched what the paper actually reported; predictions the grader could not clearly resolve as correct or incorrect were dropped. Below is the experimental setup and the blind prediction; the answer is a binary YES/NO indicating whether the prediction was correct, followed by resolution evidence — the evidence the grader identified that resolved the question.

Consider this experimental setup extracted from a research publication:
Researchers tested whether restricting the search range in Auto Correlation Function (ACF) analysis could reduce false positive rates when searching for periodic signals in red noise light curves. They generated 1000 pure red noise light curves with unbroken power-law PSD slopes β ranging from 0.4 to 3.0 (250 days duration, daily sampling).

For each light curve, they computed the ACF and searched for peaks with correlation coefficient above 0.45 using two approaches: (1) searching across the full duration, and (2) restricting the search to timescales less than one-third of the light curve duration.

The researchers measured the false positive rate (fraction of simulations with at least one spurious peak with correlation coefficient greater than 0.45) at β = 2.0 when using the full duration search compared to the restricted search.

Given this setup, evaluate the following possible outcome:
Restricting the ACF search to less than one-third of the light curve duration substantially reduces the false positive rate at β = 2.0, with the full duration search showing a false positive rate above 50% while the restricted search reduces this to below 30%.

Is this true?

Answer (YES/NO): YES